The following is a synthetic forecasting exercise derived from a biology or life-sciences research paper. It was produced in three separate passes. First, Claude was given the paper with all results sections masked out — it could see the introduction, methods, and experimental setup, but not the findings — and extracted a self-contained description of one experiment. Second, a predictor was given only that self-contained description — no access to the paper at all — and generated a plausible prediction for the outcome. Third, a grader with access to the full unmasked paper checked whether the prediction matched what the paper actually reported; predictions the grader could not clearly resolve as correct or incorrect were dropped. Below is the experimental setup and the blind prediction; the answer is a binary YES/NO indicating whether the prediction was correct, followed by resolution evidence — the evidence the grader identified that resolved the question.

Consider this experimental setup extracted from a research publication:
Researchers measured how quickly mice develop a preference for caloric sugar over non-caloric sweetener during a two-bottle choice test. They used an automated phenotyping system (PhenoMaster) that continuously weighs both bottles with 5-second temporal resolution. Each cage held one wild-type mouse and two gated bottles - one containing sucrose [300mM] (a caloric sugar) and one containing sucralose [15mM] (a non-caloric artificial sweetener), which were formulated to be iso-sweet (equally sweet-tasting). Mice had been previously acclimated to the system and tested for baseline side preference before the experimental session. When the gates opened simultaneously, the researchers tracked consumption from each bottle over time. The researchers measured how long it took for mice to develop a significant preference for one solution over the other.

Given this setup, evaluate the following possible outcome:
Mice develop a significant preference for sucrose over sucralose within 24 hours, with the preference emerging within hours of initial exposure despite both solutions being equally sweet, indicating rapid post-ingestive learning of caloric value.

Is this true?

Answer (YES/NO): NO